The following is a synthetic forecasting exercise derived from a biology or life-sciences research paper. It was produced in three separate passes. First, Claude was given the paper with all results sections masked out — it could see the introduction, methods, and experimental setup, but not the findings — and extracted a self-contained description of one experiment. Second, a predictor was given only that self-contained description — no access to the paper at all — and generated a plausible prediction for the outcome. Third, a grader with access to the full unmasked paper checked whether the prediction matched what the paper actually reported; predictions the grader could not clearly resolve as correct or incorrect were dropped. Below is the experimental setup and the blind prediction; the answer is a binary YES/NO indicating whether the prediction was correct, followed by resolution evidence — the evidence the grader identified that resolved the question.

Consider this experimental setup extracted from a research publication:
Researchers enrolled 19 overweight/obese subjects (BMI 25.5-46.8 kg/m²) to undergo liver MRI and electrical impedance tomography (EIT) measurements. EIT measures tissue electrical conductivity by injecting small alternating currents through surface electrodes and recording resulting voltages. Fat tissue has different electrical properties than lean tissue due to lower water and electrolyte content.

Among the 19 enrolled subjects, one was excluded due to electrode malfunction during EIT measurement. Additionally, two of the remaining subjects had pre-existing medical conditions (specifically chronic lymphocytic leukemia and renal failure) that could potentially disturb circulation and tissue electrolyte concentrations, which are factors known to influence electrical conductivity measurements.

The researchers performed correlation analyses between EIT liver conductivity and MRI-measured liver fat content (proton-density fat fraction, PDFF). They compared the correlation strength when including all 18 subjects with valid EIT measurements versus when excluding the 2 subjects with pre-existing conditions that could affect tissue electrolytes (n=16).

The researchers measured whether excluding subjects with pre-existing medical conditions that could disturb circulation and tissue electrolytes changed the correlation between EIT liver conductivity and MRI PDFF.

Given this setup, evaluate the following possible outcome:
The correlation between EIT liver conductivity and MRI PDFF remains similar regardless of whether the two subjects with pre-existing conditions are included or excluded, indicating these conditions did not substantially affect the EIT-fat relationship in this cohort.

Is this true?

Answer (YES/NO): NO